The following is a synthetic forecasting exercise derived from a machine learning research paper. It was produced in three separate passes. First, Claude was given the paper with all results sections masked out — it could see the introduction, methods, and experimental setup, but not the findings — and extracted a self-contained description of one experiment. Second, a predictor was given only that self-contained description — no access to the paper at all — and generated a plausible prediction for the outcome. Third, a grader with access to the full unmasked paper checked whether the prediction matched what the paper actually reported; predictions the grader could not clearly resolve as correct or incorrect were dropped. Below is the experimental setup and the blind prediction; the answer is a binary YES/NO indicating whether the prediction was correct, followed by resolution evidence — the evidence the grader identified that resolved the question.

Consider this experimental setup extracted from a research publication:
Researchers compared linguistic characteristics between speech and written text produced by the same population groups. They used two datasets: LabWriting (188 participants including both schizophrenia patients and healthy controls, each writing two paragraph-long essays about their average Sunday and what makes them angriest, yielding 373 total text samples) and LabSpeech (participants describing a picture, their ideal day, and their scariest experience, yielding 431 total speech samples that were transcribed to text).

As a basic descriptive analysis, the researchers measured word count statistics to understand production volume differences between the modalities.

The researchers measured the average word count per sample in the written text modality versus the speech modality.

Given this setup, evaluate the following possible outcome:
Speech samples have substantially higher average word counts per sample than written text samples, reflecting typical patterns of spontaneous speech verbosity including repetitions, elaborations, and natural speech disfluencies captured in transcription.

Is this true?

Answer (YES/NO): YES